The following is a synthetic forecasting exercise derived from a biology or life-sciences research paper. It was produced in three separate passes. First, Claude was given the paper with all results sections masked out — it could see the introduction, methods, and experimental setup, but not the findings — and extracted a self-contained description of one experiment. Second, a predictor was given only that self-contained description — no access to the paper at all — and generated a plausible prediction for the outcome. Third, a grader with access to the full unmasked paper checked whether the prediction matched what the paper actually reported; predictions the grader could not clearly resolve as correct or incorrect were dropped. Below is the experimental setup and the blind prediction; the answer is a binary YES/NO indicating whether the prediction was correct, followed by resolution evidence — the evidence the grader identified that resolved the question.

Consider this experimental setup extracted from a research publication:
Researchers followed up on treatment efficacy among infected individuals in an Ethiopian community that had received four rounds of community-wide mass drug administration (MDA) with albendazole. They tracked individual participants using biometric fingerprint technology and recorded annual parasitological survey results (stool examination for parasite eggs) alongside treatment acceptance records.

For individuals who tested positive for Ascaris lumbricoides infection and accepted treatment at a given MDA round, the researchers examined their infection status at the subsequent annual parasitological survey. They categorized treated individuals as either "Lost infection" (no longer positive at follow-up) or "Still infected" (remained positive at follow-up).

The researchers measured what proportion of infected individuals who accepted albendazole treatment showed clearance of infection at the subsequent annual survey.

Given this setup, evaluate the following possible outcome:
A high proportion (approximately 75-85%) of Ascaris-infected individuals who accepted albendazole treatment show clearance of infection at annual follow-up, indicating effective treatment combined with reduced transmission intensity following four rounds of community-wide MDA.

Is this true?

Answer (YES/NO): YES